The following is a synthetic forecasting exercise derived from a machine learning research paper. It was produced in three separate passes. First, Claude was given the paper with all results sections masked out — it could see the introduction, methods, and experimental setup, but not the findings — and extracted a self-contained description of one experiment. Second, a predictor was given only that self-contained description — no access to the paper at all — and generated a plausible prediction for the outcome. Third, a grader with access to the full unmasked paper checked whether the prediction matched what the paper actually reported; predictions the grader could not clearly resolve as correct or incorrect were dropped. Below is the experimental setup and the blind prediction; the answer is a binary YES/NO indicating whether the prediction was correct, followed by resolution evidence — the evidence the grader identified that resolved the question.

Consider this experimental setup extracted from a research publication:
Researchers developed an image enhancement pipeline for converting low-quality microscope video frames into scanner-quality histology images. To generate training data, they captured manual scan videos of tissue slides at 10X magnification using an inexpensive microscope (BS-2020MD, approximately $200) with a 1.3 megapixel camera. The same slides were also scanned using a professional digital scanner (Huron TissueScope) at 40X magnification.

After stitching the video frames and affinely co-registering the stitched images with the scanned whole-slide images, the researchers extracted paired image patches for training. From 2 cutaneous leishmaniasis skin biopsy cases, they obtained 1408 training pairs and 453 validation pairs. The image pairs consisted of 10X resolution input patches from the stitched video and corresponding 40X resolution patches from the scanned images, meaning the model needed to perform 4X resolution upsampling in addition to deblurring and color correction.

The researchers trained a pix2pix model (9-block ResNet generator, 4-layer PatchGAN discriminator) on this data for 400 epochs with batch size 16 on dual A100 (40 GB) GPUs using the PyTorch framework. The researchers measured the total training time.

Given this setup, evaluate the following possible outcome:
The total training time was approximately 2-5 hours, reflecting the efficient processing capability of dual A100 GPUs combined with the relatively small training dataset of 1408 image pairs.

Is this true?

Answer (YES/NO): NO